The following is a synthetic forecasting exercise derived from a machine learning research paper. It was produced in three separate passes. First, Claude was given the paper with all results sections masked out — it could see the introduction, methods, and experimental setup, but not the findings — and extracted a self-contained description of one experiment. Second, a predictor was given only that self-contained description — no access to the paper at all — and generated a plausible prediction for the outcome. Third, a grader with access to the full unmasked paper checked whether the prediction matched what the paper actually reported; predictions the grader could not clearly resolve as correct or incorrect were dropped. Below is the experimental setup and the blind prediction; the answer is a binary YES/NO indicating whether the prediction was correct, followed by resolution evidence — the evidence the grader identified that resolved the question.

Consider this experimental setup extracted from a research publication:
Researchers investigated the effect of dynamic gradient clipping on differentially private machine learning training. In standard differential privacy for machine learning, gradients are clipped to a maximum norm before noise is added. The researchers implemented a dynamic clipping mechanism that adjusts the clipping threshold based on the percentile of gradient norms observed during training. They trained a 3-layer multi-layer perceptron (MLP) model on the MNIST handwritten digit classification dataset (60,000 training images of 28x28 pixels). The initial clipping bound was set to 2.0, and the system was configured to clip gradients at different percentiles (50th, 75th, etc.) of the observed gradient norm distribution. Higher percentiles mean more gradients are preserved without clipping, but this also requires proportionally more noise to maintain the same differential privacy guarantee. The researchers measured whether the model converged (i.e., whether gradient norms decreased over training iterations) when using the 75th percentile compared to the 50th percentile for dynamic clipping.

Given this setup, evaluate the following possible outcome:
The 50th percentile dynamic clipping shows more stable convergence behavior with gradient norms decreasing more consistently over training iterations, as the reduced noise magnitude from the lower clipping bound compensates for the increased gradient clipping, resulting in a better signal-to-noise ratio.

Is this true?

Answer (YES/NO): YES